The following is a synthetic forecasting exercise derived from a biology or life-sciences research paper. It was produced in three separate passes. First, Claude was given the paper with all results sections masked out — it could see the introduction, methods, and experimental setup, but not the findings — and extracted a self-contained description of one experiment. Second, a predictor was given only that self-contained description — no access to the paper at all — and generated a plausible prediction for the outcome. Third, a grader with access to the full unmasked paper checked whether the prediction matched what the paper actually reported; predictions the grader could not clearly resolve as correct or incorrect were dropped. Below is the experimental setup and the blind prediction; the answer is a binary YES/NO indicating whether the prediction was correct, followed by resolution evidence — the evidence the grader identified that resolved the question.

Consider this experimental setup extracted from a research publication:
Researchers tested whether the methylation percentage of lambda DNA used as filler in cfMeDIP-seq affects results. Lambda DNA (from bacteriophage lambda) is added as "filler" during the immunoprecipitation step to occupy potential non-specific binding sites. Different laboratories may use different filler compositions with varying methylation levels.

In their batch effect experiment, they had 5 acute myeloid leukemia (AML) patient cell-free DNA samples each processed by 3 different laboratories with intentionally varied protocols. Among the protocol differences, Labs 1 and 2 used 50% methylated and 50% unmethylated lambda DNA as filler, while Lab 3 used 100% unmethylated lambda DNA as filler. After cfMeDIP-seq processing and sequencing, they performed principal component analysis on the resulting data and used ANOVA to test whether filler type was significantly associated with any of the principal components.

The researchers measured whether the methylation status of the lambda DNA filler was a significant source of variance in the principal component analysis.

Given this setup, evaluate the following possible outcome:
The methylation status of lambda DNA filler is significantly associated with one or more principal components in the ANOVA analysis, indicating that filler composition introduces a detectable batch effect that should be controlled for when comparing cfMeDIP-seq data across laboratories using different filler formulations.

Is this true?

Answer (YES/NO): YES